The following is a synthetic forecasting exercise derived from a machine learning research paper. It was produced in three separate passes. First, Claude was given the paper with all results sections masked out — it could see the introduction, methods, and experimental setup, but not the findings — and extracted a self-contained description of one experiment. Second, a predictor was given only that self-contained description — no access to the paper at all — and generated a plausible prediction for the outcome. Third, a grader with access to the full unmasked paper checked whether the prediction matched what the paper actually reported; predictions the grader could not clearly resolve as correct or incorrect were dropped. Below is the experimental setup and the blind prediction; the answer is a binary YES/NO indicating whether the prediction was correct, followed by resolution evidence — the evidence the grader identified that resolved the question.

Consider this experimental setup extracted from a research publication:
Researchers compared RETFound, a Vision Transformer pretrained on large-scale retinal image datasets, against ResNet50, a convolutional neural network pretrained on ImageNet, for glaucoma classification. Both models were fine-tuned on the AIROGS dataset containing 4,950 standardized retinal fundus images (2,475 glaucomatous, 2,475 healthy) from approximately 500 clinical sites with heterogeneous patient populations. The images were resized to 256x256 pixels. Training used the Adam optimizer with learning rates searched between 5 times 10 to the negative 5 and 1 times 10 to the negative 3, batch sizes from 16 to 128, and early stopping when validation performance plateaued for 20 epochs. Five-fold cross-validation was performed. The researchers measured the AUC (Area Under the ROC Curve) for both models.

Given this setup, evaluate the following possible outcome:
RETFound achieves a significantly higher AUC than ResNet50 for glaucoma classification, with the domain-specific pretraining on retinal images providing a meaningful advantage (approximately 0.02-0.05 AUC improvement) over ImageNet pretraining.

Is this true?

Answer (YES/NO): NO